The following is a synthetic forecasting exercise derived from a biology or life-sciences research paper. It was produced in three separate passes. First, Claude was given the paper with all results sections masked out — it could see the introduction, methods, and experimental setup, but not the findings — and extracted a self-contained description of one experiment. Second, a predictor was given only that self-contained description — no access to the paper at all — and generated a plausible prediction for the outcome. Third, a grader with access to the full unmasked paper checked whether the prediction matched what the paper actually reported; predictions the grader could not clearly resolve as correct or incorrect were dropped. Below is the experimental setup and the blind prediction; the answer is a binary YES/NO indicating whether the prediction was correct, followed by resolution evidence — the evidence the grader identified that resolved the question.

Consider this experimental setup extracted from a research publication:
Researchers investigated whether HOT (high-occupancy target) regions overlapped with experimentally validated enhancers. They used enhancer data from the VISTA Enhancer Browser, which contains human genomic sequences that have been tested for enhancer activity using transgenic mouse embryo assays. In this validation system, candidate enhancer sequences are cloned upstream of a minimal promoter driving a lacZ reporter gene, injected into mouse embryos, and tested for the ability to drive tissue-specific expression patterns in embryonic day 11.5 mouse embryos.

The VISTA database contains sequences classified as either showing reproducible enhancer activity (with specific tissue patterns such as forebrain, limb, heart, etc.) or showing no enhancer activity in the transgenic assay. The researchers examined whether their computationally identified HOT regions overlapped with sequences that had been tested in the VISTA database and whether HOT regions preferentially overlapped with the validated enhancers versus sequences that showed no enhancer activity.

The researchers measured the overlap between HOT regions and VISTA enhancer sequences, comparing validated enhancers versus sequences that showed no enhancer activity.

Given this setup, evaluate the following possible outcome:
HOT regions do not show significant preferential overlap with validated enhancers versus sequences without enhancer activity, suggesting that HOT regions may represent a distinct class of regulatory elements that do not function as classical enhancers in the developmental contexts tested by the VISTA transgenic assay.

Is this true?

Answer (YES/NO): NO